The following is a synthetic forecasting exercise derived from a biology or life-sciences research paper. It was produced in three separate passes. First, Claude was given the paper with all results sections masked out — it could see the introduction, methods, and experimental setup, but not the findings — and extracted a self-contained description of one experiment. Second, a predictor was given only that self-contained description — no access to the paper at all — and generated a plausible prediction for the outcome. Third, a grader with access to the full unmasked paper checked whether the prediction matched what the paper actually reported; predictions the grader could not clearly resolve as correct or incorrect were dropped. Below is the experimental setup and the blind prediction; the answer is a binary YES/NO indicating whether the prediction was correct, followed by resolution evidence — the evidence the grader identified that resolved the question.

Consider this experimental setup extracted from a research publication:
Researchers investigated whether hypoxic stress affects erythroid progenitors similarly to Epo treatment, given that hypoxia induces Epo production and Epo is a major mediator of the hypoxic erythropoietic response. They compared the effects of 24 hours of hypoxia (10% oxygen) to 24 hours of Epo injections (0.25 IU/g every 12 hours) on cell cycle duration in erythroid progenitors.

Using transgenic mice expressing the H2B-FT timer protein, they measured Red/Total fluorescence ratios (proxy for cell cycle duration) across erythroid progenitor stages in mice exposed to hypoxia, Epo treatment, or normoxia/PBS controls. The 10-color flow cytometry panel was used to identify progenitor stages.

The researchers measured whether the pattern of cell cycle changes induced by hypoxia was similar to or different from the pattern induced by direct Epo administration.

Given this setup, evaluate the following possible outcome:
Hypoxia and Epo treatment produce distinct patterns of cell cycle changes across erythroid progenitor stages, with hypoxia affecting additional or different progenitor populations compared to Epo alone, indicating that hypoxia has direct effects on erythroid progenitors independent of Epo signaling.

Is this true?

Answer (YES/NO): NO